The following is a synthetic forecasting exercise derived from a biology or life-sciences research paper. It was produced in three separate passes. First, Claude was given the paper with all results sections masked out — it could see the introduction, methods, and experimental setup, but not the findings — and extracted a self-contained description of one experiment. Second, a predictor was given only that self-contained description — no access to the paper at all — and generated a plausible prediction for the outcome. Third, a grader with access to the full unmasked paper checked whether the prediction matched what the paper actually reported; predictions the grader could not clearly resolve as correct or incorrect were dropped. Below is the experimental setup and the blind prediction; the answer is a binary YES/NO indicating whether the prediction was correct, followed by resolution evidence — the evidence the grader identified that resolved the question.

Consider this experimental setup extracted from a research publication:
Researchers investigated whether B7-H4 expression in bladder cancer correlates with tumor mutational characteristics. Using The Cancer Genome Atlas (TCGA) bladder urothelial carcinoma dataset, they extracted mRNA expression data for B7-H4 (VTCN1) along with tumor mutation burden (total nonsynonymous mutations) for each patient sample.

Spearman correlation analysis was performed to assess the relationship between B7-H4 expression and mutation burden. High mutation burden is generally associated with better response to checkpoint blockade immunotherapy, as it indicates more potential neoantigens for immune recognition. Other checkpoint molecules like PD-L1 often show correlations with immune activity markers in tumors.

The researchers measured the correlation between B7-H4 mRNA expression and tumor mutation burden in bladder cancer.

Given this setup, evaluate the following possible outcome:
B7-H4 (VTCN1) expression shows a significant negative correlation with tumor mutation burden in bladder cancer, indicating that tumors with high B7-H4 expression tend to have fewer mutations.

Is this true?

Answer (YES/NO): NO